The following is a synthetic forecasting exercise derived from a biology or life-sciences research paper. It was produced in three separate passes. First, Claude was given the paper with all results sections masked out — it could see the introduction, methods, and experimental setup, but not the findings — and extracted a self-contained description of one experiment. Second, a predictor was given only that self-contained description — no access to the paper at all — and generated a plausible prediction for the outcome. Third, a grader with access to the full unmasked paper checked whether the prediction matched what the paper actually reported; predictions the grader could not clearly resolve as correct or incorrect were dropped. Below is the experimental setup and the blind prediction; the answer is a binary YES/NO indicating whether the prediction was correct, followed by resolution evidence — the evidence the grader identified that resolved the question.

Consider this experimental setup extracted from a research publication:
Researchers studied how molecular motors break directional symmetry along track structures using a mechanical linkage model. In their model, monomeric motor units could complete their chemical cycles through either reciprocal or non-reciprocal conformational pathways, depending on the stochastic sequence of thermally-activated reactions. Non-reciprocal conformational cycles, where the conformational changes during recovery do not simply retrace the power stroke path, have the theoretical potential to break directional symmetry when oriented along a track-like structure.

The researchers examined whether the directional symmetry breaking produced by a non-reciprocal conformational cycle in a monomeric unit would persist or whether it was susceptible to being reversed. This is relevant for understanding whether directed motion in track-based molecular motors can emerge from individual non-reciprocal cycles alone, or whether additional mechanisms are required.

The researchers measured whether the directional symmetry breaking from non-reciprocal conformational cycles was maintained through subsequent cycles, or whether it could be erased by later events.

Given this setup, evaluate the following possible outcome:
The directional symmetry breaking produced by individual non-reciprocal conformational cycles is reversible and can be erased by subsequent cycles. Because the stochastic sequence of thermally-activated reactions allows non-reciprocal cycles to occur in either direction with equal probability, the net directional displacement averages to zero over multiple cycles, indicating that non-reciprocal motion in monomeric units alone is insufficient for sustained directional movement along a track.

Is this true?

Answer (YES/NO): YES